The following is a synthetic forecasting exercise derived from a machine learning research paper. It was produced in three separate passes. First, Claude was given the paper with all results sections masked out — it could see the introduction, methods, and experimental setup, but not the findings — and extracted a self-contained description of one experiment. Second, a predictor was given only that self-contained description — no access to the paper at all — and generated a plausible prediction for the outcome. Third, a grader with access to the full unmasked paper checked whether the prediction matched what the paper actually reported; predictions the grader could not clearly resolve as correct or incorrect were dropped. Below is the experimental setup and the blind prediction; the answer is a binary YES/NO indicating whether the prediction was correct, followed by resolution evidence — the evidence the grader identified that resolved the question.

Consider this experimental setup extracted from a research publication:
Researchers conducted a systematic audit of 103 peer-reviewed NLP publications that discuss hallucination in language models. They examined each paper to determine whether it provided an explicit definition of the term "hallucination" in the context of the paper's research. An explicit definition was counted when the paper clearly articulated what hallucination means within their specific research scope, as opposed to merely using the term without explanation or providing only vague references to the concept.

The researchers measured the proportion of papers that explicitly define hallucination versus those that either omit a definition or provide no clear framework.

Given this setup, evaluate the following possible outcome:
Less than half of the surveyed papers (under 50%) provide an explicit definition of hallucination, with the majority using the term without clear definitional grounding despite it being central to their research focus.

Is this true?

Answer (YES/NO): YES